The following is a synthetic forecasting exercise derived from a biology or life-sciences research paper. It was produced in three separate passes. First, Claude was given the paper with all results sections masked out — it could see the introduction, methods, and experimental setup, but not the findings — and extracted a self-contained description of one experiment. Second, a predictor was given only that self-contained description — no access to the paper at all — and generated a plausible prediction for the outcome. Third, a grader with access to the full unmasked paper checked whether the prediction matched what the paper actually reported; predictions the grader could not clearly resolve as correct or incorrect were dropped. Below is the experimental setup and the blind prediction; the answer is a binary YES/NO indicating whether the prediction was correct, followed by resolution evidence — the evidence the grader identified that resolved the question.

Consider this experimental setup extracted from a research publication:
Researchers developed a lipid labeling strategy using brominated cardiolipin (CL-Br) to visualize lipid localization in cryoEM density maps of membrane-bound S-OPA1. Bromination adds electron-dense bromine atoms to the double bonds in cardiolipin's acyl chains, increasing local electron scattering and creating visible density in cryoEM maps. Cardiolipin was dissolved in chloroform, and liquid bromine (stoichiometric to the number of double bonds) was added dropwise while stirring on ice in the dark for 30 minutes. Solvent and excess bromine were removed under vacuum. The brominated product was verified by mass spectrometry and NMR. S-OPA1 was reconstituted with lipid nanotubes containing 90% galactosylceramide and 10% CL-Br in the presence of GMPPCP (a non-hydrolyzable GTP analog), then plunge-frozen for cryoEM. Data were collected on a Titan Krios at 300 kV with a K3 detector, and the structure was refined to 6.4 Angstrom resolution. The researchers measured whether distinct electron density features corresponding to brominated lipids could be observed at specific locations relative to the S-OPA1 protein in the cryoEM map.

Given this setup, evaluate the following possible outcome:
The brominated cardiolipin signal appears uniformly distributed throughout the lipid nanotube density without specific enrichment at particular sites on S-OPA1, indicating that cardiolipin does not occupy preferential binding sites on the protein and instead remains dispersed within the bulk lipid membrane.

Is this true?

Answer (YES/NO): NO